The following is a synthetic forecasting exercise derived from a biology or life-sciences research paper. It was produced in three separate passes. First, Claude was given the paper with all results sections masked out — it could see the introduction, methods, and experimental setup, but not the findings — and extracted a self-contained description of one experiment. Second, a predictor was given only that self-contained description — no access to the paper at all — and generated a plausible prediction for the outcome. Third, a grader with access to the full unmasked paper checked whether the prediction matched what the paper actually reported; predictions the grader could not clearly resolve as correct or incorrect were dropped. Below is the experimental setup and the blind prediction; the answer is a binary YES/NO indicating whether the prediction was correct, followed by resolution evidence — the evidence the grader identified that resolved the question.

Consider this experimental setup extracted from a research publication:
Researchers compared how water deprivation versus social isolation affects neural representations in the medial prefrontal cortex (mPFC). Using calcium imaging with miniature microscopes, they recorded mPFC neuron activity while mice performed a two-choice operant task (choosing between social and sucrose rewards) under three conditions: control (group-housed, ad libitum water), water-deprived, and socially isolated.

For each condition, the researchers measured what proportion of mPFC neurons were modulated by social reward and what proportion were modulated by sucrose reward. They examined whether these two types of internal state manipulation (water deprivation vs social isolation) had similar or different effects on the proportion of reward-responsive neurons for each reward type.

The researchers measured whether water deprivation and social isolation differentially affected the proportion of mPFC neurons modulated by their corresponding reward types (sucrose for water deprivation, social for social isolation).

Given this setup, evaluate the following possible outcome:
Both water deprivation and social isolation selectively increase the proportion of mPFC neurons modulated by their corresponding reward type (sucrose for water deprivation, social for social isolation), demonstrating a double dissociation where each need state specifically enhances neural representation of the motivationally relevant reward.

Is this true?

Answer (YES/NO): NO